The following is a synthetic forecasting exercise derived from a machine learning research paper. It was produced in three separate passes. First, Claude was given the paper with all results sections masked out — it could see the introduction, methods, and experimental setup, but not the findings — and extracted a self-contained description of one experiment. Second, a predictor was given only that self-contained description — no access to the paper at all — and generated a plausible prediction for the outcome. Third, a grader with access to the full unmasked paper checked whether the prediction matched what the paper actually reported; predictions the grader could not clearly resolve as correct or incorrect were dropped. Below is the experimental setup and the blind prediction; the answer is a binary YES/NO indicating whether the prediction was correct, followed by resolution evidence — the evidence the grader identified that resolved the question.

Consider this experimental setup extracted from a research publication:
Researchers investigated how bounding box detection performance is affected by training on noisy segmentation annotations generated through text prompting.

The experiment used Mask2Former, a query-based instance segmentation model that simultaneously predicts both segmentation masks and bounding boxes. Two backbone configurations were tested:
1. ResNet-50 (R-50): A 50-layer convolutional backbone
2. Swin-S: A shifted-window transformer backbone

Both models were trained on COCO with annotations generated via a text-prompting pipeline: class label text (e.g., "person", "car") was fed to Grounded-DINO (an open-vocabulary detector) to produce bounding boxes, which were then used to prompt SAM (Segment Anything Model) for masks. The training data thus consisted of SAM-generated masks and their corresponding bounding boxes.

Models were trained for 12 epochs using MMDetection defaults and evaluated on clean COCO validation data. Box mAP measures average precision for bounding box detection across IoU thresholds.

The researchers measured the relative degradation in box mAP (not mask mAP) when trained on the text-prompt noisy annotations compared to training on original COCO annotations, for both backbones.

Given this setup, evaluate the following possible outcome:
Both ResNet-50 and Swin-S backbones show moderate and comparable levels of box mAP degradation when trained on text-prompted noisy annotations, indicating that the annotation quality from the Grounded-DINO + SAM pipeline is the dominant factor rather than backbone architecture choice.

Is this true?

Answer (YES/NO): NO